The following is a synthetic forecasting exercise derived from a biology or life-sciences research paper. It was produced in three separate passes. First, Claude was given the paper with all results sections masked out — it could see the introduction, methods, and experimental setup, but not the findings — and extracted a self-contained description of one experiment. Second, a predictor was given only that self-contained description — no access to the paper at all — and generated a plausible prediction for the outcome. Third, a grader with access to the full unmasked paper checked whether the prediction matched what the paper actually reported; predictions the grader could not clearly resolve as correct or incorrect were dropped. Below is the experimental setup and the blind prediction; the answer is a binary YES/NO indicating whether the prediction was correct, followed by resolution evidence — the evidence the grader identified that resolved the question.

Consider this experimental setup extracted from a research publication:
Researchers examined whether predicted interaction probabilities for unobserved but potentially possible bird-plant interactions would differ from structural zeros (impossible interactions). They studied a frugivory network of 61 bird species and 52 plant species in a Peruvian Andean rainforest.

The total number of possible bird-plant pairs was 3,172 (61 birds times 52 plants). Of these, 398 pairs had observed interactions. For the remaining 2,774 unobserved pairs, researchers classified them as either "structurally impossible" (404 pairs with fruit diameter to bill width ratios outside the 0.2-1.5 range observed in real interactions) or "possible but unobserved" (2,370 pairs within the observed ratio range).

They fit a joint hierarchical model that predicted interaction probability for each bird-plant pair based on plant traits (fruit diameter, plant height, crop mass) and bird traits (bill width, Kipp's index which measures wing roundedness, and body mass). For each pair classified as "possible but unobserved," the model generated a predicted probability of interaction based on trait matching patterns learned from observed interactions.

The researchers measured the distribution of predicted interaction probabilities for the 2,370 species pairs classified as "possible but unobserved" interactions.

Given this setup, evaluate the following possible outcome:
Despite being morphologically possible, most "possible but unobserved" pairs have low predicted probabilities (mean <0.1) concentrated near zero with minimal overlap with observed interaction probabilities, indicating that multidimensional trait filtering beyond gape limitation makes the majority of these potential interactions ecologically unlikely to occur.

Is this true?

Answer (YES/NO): NO